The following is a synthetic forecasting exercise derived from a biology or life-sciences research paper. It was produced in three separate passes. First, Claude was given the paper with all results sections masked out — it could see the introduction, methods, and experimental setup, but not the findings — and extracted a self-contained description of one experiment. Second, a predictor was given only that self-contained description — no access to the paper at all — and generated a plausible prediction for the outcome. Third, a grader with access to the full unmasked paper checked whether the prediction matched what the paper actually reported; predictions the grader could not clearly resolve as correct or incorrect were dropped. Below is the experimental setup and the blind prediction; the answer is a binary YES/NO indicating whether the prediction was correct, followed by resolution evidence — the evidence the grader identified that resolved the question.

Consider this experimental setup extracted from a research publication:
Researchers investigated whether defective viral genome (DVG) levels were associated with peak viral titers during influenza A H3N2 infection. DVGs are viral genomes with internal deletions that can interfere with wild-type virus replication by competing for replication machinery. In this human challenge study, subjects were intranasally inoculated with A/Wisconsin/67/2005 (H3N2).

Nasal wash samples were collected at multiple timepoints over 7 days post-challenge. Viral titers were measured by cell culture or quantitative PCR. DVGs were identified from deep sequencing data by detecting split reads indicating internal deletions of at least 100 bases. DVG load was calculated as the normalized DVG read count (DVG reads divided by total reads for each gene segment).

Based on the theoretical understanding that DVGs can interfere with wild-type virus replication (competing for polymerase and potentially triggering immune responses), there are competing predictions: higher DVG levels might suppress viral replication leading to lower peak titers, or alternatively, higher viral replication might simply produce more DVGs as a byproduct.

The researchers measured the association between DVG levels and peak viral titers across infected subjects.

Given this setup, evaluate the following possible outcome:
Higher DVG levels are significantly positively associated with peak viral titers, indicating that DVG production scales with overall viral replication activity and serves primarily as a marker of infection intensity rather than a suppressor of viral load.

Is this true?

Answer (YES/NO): NO